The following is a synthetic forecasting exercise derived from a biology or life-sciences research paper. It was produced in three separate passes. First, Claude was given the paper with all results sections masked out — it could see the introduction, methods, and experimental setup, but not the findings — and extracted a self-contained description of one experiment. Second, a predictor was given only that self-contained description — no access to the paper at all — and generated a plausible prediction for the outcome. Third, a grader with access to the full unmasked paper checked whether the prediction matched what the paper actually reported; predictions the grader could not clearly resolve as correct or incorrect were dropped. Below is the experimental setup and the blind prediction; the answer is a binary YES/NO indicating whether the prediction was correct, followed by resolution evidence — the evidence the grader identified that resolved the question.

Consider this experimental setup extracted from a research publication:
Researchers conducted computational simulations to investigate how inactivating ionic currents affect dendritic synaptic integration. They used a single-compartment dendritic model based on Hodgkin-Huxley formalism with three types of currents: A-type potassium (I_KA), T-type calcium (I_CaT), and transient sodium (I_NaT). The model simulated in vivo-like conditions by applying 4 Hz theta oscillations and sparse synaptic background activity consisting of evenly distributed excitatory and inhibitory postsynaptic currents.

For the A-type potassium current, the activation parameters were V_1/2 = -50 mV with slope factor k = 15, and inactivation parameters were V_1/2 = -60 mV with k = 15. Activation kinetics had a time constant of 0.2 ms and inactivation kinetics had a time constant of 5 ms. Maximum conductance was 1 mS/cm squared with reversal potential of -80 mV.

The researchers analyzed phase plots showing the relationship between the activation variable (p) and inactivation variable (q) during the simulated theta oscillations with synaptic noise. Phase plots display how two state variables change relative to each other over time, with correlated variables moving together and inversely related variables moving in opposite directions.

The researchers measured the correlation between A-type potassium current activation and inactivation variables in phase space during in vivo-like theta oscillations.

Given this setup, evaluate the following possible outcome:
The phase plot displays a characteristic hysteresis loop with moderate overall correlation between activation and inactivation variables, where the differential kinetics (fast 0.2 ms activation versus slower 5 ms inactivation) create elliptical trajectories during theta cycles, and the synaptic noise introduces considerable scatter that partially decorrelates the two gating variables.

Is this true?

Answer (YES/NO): NO